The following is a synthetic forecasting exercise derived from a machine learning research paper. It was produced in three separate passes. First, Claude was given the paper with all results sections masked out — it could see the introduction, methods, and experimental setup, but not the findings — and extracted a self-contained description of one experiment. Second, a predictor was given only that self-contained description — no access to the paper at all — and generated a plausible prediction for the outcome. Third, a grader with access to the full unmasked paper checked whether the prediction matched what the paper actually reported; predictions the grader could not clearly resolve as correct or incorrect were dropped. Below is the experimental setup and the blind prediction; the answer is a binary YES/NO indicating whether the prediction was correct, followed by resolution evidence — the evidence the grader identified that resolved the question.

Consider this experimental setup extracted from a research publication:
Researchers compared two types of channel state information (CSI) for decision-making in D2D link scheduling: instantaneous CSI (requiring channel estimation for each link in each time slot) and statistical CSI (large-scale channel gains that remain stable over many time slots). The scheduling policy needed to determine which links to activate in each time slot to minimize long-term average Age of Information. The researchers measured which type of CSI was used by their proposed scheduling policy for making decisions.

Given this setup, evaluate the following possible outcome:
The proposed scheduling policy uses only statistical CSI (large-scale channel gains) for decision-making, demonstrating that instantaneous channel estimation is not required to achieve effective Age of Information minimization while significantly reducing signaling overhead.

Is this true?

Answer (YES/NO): YES